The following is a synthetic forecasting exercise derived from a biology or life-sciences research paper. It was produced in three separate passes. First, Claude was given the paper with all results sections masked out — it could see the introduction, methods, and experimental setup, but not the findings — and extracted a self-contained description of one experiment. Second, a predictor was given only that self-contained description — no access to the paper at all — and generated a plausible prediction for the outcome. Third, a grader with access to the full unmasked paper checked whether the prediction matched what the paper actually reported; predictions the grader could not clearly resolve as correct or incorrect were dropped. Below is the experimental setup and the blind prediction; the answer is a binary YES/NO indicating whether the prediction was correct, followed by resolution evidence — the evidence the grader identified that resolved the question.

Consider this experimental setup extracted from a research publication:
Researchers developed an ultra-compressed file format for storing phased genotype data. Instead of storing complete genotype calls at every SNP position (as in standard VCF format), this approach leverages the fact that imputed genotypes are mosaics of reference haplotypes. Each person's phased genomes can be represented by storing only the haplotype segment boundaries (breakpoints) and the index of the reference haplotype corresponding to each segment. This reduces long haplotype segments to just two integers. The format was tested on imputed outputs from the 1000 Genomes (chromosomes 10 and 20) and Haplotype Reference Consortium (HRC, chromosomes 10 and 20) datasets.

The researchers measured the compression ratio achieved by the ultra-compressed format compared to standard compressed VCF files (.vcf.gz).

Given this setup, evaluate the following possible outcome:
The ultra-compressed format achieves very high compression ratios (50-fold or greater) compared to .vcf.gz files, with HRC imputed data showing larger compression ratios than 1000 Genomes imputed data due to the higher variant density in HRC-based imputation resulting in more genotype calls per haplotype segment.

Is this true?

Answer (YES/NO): NO